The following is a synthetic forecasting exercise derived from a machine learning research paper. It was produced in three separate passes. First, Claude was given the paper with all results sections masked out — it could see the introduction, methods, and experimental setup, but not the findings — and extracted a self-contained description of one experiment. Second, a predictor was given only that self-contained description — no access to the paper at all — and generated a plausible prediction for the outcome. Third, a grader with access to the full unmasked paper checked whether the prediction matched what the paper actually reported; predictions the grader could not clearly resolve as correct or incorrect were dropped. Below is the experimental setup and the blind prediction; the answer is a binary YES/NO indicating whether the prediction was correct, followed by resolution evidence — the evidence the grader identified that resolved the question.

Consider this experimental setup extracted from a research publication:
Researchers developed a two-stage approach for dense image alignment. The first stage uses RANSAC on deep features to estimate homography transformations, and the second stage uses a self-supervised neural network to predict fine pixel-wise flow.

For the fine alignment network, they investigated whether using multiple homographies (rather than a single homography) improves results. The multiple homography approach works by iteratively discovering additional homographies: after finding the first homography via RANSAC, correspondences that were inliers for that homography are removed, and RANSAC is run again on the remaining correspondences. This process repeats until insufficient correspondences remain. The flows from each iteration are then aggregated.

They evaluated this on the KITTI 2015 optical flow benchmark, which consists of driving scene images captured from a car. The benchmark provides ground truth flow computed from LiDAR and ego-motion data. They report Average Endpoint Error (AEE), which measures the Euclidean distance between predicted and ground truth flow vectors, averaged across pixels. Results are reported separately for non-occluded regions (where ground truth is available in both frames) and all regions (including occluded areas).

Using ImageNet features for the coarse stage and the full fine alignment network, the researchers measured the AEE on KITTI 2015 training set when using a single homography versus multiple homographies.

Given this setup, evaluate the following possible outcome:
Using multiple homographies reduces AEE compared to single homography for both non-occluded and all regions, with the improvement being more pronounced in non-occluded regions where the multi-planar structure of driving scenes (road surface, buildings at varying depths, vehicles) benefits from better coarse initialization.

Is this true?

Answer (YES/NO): YES